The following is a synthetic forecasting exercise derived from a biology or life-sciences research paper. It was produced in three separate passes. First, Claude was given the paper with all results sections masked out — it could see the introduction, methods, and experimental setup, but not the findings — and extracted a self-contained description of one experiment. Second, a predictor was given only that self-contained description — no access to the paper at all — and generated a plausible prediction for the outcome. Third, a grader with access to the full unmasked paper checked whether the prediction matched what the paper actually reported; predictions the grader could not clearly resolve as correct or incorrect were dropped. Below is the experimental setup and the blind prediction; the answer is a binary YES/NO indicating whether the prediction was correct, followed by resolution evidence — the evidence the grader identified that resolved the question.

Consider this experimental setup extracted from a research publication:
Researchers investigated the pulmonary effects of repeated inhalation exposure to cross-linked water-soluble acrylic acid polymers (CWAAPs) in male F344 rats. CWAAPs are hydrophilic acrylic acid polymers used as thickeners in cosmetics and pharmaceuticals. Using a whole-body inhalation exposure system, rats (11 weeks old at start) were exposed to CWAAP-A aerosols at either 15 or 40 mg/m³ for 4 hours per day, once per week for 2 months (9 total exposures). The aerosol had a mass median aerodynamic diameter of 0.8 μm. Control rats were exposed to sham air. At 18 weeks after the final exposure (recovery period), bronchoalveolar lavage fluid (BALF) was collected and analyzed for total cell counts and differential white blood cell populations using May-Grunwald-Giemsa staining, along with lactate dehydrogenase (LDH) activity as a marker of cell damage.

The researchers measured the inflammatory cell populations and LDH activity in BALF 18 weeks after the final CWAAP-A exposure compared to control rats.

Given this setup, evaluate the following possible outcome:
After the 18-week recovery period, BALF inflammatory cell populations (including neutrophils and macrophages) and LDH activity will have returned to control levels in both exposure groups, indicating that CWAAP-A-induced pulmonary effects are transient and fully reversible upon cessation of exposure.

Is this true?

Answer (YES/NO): NO